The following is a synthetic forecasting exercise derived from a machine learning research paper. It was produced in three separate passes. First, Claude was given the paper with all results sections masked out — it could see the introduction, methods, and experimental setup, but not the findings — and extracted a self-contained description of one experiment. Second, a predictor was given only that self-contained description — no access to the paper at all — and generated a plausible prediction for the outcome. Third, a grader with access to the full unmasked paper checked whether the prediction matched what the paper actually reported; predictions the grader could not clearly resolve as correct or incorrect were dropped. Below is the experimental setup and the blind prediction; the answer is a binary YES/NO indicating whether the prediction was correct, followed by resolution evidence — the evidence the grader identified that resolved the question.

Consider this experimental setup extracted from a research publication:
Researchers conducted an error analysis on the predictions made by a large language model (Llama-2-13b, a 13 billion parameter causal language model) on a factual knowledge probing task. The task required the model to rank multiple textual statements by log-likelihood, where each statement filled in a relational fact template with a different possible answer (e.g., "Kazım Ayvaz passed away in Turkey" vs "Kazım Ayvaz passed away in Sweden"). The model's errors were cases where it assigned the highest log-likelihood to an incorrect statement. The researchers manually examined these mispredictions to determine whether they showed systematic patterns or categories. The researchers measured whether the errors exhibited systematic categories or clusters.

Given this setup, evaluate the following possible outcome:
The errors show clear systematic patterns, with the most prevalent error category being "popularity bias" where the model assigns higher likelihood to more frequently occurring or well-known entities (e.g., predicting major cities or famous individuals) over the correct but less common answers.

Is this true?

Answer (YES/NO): NO